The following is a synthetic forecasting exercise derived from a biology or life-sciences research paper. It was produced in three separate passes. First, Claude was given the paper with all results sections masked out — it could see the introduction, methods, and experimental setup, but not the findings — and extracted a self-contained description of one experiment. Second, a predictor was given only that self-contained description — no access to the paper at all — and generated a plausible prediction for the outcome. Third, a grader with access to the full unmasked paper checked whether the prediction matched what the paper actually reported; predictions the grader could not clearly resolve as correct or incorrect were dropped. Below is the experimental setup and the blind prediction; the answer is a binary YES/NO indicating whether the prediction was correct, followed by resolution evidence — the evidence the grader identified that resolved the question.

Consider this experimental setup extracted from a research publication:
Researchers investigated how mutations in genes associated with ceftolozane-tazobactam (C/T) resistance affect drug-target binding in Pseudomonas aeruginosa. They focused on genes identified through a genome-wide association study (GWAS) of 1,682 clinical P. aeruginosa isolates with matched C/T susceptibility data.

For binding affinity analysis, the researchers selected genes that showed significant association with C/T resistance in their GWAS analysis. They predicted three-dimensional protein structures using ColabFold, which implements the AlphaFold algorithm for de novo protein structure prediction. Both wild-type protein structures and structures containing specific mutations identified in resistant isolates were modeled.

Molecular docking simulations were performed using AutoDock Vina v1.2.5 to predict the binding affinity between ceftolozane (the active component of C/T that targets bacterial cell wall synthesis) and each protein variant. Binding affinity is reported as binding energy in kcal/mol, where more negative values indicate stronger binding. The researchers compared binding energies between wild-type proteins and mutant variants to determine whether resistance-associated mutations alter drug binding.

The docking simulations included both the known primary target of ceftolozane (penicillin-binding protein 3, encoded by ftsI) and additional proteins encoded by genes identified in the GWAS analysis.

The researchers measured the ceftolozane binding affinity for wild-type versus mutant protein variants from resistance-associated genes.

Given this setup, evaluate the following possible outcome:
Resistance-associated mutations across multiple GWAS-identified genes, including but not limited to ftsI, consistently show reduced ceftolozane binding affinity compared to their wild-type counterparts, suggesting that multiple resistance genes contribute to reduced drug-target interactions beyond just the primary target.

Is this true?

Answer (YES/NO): NO